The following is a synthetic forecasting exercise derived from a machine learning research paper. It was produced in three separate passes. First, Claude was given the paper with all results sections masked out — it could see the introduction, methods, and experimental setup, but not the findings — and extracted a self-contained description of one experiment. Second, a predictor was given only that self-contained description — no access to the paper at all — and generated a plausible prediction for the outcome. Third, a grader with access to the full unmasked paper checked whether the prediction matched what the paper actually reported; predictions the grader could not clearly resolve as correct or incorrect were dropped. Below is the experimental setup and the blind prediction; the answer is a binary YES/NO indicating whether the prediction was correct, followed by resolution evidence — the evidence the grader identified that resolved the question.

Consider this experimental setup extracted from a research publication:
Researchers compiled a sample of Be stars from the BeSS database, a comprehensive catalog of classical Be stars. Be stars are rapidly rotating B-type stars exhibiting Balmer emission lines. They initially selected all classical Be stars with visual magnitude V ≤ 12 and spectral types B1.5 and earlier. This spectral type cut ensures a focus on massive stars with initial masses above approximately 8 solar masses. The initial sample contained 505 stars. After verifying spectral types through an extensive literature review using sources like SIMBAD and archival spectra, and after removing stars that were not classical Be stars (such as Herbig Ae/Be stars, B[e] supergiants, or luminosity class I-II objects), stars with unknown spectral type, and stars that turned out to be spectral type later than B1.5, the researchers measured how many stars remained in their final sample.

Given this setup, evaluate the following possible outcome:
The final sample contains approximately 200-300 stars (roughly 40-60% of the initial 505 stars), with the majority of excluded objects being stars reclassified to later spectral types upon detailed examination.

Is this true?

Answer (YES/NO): NO